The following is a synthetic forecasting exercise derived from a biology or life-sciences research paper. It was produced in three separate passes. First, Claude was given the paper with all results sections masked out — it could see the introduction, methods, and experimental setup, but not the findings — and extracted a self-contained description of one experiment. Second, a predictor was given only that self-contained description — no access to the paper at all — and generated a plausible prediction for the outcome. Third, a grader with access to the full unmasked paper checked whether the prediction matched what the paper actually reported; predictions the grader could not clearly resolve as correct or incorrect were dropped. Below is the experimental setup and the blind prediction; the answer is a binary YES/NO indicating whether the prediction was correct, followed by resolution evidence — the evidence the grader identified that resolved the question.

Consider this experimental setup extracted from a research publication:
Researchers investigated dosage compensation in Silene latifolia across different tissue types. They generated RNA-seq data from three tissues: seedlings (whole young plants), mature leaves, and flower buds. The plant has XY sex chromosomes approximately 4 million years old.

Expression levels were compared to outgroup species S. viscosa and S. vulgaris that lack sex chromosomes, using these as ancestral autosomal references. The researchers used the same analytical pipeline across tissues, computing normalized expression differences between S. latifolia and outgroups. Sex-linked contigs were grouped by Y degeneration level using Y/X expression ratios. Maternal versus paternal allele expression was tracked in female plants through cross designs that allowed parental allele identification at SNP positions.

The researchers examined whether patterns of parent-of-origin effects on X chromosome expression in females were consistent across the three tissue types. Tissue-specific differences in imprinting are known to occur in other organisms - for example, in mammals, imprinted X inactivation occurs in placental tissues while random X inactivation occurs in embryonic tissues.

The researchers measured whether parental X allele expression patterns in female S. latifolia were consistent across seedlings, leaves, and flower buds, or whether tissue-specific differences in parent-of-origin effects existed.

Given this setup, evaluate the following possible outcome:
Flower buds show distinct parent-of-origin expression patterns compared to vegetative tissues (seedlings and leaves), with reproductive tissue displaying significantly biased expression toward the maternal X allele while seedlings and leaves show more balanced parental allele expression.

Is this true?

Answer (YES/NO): NO